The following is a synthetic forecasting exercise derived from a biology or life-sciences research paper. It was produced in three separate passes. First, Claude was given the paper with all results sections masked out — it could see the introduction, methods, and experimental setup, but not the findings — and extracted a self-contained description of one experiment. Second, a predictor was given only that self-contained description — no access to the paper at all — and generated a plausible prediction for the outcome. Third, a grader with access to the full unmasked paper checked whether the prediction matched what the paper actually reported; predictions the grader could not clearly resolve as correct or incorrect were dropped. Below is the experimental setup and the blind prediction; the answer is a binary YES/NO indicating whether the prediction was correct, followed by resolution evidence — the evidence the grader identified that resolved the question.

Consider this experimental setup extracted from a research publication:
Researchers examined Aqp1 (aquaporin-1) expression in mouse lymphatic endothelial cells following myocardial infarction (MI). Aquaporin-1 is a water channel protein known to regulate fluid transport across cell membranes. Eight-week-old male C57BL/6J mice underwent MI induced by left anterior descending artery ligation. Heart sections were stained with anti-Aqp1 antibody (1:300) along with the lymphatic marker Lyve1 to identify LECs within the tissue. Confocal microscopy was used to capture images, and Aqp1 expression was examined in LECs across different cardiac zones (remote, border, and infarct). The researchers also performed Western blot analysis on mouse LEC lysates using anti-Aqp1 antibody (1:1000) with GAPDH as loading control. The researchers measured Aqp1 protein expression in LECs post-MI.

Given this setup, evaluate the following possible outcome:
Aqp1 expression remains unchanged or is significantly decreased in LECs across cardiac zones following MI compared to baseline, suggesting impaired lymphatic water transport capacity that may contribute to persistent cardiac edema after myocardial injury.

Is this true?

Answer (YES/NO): NO